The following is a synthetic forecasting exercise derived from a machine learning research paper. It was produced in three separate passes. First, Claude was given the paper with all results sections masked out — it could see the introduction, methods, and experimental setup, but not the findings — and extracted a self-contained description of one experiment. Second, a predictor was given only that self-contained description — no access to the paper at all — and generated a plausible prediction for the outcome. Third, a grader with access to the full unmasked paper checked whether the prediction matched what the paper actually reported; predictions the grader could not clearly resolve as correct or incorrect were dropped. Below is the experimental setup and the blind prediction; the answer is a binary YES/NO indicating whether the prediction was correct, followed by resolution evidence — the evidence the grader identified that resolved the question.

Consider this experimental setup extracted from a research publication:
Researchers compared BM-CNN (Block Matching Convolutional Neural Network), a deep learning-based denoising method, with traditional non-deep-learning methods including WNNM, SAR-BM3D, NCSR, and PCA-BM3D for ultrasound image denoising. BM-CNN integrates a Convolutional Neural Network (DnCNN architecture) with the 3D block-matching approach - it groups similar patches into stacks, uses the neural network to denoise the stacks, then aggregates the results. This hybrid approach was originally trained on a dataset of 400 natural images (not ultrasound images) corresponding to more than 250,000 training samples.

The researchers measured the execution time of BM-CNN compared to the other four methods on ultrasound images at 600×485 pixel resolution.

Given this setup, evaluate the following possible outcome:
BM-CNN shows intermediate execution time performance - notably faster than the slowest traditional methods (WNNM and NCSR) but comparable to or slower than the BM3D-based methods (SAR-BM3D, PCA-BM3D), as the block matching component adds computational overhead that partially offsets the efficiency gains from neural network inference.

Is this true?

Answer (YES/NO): NO